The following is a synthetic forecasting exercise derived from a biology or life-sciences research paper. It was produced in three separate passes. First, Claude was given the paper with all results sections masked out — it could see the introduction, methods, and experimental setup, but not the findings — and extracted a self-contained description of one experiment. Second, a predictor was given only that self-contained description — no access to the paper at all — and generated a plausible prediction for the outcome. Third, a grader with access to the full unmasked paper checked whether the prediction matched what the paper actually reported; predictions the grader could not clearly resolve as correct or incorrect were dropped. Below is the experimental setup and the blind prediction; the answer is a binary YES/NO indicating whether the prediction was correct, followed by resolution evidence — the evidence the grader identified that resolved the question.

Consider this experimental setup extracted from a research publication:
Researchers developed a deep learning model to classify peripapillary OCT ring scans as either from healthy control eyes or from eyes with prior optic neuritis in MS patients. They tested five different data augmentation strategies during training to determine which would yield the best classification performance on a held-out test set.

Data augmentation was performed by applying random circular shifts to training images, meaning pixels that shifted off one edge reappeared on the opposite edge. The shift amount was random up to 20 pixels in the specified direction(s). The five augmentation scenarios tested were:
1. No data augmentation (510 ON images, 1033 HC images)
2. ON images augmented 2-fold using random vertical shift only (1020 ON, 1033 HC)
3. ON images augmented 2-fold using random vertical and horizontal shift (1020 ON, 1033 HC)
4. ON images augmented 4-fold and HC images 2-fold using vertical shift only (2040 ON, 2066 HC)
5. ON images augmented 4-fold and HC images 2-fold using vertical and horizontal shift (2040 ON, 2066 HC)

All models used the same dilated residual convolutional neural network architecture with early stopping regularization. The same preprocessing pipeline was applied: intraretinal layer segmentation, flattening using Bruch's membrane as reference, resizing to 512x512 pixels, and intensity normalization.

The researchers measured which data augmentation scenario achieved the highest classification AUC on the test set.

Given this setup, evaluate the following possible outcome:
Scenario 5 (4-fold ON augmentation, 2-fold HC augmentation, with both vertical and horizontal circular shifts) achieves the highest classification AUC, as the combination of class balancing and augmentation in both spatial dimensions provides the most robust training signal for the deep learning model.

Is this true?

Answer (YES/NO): NO